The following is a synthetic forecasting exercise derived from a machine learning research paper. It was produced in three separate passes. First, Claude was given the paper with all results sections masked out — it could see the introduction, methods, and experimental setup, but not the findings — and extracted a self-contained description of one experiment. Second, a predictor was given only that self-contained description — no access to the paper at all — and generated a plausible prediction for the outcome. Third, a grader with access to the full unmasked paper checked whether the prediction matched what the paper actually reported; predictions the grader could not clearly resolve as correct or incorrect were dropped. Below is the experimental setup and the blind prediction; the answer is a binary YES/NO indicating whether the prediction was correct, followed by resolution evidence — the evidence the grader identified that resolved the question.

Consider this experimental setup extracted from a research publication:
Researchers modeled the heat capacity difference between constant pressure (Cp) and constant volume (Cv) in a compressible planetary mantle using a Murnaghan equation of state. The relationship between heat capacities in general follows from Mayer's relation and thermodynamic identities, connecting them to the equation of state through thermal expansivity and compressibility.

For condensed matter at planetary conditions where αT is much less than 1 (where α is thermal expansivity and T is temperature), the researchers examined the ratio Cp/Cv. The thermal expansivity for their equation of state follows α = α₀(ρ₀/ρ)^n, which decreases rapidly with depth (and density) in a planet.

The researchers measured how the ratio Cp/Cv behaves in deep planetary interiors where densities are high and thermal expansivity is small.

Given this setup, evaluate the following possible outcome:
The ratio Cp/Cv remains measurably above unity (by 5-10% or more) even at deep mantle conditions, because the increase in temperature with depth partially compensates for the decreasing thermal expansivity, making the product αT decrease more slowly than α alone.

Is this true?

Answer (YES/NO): NO